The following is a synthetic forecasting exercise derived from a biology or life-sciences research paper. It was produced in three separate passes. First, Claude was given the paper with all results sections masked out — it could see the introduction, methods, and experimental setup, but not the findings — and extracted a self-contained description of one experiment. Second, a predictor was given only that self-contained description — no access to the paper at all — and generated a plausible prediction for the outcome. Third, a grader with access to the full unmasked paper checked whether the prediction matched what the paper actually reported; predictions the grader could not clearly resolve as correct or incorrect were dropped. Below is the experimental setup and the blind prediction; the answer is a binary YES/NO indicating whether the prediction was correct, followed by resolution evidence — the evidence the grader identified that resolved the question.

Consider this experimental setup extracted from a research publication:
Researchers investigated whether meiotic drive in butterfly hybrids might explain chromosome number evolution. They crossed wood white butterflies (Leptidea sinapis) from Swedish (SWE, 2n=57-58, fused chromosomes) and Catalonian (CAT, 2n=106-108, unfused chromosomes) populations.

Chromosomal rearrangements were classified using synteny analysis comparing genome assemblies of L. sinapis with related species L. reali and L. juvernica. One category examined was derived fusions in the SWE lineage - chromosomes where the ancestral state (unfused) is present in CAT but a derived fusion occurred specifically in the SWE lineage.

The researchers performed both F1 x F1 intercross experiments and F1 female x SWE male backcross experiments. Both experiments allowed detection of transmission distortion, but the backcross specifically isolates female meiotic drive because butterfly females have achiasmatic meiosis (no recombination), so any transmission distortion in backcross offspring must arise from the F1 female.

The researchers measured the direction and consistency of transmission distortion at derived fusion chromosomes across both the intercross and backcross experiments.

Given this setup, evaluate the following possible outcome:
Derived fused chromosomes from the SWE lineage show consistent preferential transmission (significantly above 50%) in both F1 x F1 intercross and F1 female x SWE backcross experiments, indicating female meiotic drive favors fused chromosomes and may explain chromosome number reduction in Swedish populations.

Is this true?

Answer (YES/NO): NO